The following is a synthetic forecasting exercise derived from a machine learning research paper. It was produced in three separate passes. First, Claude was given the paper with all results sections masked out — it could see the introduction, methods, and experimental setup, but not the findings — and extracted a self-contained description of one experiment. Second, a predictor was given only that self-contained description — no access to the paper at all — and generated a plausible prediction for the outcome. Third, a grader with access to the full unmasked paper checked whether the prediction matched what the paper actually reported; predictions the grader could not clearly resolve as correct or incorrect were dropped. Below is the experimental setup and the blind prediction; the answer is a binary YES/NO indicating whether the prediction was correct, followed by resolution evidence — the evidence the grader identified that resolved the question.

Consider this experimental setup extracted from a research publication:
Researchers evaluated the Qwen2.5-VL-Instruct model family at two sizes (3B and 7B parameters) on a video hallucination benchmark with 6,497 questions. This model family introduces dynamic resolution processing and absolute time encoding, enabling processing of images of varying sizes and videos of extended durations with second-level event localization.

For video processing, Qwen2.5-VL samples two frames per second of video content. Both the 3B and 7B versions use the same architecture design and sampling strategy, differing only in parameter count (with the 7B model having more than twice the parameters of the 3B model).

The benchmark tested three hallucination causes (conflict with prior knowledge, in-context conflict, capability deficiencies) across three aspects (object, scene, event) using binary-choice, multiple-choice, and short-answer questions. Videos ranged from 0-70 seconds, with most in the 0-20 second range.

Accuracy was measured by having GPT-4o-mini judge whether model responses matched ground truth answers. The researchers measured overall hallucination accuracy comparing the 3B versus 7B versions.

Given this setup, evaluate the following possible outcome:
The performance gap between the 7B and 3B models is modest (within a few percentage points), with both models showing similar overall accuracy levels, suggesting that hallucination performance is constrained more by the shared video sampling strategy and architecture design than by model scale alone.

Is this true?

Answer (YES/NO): YES